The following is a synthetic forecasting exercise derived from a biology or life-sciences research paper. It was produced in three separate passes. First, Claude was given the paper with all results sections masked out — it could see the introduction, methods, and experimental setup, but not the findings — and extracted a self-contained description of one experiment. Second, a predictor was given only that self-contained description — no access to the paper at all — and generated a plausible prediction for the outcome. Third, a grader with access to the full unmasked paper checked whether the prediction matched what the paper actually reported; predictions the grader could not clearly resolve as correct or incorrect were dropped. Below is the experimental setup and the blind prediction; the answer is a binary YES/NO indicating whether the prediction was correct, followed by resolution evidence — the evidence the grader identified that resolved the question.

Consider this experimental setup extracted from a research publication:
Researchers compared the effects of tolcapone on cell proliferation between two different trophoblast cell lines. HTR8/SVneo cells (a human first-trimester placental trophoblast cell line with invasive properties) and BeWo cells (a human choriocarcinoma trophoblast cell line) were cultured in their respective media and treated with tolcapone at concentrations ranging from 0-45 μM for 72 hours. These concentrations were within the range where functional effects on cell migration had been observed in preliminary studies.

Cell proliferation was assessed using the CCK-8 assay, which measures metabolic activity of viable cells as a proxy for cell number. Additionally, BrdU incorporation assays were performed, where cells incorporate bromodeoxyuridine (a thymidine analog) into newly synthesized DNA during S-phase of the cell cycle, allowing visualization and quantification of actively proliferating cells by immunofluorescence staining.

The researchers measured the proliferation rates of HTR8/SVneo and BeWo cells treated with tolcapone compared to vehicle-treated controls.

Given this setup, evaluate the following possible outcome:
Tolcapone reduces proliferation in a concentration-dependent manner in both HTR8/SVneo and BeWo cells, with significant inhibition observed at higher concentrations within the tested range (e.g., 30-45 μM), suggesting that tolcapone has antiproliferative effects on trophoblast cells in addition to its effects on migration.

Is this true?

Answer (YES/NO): NO